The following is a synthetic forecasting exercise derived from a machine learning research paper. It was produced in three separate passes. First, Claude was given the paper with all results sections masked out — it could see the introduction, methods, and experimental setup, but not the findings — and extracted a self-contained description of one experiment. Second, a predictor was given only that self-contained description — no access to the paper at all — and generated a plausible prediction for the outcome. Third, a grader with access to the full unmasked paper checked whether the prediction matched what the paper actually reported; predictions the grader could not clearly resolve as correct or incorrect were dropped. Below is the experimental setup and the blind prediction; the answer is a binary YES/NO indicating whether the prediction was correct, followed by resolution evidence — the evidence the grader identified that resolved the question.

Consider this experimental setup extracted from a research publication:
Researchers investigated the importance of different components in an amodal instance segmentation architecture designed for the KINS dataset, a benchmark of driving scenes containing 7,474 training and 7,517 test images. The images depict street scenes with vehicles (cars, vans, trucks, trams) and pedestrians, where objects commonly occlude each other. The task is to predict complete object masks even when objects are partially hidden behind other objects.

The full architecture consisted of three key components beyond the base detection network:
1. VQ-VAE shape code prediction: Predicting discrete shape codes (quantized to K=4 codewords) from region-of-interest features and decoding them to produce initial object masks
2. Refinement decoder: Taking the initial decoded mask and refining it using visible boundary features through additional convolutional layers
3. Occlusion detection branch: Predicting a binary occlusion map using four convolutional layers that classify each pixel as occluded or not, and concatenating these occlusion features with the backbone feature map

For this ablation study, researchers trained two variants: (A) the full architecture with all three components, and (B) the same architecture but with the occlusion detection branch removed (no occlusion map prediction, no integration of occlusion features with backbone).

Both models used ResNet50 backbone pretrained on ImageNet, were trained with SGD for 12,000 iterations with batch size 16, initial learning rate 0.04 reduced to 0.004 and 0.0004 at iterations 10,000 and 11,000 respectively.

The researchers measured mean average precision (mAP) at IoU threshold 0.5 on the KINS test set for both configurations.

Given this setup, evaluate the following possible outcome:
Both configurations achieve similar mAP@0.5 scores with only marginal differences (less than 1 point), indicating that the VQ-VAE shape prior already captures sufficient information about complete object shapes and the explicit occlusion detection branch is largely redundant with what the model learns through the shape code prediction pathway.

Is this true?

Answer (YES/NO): NO